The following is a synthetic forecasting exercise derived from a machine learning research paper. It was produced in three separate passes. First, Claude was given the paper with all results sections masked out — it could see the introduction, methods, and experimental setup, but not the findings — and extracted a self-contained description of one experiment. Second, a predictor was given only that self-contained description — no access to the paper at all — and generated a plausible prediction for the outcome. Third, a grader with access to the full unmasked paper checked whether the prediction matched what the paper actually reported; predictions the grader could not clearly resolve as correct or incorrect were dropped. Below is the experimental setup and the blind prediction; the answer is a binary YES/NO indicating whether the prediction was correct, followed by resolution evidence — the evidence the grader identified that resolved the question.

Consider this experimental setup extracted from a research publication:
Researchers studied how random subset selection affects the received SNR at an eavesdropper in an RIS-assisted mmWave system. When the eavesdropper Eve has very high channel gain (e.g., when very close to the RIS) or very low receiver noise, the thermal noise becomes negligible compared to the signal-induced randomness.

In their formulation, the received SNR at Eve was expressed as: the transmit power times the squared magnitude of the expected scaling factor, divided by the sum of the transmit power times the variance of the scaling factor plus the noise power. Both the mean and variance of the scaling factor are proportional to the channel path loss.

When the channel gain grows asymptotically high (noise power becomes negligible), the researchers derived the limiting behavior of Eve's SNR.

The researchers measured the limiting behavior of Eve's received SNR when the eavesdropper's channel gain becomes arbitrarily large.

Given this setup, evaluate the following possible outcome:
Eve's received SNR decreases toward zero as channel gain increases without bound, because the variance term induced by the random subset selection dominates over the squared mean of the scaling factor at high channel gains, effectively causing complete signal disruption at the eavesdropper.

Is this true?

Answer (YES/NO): NO